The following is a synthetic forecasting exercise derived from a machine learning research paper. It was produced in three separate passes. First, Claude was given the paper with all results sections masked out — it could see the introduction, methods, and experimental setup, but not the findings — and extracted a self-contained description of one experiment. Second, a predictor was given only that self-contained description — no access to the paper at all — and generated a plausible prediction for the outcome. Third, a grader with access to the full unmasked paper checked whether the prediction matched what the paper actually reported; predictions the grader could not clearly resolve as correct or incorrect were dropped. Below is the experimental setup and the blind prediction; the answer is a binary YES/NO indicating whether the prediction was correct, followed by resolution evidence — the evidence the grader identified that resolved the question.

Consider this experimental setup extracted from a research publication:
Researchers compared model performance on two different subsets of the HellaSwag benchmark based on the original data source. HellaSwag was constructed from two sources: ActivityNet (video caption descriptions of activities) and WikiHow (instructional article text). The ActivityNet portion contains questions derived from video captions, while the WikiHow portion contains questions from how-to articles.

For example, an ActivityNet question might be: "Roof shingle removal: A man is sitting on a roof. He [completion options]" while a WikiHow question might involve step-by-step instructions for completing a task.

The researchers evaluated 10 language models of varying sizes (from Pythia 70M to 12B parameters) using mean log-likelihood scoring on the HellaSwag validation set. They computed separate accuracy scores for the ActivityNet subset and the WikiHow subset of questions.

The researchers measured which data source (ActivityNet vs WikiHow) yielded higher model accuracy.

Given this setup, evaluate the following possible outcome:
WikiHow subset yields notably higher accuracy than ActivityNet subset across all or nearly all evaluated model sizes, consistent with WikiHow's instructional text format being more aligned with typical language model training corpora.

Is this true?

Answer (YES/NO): YES